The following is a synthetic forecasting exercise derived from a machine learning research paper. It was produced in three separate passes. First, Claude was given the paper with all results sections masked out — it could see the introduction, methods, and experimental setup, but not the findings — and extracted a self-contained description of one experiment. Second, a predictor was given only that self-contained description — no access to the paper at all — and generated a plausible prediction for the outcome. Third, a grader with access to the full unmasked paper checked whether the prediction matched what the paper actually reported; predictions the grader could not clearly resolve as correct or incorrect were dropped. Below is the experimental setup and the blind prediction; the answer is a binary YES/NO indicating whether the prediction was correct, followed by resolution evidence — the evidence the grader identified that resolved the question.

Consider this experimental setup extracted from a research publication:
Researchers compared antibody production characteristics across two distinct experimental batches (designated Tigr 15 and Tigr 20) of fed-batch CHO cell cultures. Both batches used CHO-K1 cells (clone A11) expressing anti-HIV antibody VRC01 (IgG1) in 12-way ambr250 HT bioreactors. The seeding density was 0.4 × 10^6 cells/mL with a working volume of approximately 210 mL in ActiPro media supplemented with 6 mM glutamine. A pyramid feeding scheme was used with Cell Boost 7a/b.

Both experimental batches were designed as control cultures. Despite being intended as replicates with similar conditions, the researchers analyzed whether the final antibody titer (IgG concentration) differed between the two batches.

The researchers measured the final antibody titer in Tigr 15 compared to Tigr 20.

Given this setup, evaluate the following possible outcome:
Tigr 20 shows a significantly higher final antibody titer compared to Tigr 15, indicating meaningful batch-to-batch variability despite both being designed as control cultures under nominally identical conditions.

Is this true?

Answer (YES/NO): NO